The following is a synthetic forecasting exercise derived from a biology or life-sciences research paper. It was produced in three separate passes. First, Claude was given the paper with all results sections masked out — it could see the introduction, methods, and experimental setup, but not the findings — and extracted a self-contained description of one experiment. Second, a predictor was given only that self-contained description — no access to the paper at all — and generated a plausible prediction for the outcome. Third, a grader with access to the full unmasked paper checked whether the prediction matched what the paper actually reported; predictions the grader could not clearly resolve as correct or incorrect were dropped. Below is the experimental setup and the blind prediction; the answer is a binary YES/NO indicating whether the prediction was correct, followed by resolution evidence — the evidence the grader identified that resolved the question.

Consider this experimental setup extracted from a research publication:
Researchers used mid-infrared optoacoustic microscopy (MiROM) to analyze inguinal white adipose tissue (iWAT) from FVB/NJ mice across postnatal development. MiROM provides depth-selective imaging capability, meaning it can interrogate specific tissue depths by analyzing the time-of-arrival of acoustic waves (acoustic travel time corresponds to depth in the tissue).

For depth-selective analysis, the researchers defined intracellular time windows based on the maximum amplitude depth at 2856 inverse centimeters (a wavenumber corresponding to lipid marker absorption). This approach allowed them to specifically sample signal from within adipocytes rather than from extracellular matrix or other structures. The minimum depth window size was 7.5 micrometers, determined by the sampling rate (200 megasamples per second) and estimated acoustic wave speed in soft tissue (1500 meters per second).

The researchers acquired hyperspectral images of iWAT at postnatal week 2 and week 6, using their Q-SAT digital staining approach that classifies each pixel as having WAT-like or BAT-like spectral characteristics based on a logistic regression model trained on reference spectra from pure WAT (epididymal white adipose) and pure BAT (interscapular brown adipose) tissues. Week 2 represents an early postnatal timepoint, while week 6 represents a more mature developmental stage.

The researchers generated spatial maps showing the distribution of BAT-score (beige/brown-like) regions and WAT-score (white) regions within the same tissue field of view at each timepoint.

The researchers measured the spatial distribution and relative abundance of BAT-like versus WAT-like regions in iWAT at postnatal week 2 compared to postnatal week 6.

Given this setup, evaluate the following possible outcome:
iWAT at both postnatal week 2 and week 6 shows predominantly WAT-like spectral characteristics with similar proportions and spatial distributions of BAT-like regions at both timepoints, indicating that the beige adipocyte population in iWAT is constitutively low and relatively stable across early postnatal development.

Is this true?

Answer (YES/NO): NO